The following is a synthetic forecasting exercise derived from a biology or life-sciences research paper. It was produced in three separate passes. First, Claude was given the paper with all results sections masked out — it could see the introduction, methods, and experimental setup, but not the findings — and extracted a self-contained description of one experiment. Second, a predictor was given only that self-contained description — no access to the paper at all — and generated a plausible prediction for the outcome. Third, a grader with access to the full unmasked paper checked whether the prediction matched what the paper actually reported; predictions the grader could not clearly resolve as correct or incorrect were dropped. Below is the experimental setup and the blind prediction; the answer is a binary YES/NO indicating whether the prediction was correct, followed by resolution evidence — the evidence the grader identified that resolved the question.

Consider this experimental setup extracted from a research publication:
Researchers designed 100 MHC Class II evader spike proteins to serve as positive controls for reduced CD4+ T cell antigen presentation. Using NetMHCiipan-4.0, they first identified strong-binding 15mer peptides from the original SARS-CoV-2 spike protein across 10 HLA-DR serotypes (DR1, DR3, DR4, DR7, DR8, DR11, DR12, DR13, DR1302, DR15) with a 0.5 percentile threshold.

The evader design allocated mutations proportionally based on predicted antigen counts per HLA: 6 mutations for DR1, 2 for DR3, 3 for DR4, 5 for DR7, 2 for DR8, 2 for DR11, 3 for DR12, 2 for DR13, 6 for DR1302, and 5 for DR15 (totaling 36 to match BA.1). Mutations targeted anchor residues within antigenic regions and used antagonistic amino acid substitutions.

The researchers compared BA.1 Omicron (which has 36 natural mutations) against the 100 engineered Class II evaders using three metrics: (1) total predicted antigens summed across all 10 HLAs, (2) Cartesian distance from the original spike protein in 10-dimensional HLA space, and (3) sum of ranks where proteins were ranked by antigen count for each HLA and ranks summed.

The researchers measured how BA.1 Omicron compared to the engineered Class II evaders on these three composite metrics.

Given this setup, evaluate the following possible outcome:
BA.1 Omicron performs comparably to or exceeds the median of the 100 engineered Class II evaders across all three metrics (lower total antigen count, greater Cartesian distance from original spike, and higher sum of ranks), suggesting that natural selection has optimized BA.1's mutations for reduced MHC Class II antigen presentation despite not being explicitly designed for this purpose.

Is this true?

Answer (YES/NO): NO